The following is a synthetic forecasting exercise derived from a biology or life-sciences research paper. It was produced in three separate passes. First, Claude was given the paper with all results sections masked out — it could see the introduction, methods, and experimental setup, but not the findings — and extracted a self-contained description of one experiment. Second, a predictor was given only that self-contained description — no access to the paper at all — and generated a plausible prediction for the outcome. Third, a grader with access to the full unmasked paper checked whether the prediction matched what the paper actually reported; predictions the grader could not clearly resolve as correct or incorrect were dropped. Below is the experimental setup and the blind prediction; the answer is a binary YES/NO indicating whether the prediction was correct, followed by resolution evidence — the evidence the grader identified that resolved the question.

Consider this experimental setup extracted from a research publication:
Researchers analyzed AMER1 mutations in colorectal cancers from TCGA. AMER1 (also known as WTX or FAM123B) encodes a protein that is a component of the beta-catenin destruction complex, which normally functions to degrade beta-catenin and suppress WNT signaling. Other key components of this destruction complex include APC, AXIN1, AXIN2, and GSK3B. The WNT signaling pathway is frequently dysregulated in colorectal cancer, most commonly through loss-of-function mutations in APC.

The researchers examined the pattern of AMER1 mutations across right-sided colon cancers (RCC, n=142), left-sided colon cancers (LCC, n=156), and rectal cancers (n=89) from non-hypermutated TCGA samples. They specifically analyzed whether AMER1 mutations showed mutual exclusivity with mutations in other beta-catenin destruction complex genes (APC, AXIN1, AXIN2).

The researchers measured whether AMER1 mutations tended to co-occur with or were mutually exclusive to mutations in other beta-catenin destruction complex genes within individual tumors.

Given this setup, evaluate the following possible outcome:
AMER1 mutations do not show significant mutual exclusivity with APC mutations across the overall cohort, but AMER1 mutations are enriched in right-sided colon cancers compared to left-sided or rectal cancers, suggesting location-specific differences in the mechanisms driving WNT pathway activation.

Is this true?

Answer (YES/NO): NO